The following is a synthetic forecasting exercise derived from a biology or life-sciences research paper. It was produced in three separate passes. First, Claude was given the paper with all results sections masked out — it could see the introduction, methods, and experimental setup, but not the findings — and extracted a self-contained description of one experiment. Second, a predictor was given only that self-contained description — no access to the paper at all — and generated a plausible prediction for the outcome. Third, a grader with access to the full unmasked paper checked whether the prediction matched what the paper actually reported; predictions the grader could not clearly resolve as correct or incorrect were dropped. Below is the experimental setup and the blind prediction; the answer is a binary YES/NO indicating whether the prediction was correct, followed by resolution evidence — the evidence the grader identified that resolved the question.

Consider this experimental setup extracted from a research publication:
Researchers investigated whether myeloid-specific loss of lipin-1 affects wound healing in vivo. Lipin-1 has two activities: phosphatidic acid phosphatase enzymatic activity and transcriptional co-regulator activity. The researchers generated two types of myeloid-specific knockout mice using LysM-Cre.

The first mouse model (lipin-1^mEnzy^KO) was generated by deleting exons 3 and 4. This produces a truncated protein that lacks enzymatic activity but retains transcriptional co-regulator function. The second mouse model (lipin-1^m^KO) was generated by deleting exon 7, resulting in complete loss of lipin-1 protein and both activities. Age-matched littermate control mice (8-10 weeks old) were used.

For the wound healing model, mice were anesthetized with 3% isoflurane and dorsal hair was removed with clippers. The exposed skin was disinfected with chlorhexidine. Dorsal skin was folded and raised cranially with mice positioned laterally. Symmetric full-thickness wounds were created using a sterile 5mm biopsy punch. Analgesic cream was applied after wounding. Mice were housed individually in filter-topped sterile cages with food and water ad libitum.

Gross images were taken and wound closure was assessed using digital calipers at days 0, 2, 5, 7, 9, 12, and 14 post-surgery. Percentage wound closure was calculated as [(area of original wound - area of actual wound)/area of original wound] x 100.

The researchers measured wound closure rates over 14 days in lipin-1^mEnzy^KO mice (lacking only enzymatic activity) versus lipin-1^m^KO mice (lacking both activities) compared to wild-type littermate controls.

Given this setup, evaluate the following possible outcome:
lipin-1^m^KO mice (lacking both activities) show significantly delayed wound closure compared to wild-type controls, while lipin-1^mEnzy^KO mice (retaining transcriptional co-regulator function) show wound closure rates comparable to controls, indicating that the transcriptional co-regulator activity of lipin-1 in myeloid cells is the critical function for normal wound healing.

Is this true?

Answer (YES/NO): YES